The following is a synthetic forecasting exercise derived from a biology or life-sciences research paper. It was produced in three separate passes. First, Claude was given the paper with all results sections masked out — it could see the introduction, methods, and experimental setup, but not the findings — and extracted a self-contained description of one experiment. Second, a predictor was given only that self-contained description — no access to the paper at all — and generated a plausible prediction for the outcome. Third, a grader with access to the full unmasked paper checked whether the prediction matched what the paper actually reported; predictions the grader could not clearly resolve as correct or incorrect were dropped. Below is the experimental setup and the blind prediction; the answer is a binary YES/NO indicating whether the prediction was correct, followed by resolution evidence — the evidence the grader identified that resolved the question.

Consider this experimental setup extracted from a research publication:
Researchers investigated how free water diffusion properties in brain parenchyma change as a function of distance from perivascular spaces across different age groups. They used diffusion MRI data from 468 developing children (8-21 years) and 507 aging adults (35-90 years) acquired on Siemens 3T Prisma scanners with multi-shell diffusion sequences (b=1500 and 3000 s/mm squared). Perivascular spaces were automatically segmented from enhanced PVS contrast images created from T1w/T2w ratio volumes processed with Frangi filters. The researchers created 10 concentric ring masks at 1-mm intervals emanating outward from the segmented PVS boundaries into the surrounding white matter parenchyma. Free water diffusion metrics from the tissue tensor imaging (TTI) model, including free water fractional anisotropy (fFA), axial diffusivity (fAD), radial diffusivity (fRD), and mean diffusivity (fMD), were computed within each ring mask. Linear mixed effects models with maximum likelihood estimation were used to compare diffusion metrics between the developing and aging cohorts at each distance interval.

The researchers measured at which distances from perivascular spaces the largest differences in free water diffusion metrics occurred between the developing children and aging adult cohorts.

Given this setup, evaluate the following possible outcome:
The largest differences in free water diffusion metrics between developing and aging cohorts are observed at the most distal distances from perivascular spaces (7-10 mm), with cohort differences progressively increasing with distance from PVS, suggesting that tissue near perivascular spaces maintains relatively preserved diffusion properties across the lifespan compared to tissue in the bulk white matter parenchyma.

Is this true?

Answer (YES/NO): YES